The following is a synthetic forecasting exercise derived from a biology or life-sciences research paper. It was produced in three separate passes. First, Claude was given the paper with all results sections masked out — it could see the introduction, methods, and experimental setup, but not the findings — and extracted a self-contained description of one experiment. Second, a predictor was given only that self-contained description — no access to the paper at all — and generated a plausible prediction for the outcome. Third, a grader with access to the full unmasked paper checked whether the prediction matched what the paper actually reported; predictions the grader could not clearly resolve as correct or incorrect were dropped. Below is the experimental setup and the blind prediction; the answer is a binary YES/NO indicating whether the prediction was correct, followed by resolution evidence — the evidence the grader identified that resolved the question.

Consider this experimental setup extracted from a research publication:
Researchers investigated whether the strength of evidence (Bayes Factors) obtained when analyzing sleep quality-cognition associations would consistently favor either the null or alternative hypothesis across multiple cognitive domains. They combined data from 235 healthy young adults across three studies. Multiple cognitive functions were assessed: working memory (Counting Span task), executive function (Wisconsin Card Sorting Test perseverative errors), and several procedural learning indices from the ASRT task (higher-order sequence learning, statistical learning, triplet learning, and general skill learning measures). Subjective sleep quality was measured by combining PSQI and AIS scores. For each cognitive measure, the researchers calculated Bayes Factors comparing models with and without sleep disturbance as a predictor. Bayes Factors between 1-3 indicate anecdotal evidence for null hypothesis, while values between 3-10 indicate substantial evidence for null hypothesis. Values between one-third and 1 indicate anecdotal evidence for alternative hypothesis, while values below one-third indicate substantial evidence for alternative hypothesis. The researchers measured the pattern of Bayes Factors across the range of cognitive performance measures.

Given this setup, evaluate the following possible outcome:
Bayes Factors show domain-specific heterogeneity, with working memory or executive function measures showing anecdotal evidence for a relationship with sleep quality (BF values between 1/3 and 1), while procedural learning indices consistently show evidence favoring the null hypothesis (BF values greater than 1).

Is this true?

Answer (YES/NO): NO